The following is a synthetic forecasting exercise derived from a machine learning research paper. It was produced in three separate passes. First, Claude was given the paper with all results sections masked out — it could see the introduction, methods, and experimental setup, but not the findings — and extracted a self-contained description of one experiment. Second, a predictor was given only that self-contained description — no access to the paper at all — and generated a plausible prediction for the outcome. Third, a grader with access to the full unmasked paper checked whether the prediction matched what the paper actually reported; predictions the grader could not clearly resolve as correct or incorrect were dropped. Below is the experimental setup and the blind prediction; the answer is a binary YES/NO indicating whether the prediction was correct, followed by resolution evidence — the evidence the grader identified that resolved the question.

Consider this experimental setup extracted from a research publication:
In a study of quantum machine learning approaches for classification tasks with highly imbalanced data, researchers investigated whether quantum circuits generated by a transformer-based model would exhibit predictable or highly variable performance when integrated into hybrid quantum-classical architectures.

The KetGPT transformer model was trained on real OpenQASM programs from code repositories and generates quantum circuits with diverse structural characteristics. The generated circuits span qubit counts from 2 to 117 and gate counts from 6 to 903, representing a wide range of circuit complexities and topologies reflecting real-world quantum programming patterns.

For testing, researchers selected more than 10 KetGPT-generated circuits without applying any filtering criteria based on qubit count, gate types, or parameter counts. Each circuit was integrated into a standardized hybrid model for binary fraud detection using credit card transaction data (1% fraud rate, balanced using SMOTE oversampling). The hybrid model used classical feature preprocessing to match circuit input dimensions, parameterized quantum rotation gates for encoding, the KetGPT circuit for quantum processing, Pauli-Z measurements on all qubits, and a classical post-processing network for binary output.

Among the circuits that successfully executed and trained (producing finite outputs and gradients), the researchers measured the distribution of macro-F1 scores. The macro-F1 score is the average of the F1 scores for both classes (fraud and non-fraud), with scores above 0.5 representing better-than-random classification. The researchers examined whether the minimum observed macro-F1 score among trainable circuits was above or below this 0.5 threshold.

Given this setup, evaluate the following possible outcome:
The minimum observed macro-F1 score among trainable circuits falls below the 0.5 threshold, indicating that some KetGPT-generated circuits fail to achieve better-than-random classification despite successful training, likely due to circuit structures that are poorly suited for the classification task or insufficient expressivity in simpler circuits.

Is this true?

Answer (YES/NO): YES